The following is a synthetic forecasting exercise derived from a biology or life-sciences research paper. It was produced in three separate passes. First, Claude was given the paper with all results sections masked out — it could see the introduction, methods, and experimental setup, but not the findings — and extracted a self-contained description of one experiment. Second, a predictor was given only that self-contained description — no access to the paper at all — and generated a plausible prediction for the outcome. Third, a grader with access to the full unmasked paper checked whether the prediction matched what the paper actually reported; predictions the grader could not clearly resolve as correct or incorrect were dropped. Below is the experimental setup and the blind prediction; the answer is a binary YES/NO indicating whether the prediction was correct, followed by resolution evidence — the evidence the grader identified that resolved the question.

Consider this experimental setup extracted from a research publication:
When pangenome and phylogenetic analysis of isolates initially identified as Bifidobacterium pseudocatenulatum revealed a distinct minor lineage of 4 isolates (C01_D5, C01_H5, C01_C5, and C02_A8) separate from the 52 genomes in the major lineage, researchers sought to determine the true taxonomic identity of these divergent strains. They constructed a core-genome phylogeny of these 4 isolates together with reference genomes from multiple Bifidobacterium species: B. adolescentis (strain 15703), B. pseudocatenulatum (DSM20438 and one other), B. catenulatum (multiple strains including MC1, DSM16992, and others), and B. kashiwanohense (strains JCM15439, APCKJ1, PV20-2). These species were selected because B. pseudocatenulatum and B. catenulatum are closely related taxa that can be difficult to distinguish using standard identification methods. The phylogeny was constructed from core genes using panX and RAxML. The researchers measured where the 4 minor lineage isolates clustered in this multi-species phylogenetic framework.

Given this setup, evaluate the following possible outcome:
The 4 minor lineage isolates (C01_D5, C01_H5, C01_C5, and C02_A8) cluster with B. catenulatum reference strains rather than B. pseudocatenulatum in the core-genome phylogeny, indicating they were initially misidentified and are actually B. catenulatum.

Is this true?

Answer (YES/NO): YES